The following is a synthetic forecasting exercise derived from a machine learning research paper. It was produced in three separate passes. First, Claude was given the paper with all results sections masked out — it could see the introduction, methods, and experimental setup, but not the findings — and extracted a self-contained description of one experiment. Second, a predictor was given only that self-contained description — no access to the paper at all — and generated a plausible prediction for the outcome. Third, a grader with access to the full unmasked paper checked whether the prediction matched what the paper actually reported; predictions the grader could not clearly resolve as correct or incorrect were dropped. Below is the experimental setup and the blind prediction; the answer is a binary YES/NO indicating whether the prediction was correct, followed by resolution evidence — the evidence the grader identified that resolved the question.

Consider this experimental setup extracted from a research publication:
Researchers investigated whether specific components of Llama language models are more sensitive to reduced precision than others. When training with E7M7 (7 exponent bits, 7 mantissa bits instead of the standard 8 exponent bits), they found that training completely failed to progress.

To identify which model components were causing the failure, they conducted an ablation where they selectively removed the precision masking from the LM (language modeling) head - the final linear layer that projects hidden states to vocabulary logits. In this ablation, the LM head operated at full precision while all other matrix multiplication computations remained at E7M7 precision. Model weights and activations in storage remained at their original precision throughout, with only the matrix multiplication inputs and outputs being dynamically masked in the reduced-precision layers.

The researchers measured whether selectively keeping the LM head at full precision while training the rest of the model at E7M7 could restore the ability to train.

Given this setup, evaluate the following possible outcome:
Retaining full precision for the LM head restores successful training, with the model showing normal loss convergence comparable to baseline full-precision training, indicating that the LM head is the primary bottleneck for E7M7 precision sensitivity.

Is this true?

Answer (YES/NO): NO